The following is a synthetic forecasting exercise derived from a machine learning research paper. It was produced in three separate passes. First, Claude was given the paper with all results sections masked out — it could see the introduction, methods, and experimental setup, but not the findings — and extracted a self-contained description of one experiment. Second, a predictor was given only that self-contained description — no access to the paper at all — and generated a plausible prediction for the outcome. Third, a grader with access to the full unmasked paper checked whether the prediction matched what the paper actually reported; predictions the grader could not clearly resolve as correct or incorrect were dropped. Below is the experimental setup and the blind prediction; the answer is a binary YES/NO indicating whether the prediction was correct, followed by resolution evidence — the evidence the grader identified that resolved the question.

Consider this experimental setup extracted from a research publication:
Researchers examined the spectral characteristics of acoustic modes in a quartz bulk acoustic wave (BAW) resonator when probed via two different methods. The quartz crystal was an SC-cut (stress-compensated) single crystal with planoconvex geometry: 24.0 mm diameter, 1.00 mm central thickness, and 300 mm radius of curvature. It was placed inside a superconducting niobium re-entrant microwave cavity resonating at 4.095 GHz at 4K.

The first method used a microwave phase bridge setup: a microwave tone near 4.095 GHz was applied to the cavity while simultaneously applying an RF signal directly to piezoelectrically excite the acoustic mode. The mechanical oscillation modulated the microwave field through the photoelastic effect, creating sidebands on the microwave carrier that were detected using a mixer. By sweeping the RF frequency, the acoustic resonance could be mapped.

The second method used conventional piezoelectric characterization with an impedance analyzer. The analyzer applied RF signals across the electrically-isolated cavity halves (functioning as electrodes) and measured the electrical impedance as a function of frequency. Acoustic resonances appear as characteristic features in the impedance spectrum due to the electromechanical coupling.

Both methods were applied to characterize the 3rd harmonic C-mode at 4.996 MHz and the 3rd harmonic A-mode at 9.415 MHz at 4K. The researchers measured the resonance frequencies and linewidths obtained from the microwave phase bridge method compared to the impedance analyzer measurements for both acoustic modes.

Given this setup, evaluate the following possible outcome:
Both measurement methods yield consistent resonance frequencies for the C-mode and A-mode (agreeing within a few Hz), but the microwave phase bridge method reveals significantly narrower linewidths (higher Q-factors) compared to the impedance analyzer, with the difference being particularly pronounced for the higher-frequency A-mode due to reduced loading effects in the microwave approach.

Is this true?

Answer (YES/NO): NO